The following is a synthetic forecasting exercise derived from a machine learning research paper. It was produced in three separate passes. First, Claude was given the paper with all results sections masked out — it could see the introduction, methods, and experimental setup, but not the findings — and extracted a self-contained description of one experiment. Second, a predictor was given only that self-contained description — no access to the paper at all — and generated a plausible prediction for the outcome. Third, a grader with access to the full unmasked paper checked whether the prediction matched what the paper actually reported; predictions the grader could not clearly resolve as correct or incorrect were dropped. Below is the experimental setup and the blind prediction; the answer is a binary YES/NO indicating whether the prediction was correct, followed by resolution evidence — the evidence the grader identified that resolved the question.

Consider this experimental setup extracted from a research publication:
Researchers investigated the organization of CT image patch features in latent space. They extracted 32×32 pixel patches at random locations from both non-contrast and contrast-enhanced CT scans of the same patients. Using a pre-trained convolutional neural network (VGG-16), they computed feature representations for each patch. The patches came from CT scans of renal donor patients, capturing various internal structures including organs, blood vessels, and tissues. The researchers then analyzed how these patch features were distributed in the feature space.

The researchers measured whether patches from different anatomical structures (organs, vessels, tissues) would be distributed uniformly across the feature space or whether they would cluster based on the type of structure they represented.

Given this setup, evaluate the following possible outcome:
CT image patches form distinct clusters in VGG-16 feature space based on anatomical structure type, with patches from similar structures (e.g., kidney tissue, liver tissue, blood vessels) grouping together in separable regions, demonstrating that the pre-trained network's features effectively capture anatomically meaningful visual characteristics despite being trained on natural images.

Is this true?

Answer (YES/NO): YES